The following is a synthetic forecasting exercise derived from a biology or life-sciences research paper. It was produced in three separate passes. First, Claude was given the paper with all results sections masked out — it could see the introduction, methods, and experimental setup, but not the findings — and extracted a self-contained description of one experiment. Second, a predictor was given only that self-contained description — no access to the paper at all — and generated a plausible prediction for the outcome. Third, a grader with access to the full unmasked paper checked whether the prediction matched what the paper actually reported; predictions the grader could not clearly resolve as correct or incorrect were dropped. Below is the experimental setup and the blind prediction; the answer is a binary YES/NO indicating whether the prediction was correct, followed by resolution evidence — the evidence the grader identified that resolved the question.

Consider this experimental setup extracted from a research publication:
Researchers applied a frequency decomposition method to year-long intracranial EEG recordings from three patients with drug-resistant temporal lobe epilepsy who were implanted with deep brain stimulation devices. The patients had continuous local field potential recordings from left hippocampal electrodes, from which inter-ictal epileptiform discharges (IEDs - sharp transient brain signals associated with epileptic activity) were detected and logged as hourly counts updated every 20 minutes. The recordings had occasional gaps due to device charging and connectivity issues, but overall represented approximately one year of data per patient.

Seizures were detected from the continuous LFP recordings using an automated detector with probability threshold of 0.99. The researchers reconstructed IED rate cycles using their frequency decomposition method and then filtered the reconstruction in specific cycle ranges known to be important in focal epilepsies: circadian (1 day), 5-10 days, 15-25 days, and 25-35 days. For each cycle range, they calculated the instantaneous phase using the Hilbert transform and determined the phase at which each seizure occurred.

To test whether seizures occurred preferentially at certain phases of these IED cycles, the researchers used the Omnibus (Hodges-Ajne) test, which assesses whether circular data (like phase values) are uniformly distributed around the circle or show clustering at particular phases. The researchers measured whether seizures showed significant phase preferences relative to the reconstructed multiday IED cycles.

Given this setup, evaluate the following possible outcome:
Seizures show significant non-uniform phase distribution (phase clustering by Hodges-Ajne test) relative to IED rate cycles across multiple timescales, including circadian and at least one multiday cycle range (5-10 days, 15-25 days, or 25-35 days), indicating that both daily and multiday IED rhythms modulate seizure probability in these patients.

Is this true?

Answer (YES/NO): YES